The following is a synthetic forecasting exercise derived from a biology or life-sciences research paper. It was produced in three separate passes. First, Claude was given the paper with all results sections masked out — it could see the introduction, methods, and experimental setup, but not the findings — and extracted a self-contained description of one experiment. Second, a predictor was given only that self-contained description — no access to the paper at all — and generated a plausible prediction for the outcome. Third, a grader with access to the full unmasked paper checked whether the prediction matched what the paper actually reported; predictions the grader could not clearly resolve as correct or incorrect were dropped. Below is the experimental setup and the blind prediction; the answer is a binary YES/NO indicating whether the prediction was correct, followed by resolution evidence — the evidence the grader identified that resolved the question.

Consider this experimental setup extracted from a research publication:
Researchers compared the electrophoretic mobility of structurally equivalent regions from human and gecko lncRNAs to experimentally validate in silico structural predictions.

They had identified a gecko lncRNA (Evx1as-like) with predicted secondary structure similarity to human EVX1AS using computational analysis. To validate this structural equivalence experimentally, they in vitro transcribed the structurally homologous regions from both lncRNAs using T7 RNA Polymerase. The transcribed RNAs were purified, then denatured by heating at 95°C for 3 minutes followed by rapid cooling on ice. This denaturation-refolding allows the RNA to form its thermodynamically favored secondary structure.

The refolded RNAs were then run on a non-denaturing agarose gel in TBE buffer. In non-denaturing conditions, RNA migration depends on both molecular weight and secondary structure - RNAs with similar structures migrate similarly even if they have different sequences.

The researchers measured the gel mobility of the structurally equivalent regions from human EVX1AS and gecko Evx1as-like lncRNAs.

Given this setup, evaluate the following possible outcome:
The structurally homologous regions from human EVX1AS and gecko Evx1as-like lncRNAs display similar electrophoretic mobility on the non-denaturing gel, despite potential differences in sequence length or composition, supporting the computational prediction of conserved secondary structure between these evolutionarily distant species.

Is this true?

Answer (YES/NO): YES